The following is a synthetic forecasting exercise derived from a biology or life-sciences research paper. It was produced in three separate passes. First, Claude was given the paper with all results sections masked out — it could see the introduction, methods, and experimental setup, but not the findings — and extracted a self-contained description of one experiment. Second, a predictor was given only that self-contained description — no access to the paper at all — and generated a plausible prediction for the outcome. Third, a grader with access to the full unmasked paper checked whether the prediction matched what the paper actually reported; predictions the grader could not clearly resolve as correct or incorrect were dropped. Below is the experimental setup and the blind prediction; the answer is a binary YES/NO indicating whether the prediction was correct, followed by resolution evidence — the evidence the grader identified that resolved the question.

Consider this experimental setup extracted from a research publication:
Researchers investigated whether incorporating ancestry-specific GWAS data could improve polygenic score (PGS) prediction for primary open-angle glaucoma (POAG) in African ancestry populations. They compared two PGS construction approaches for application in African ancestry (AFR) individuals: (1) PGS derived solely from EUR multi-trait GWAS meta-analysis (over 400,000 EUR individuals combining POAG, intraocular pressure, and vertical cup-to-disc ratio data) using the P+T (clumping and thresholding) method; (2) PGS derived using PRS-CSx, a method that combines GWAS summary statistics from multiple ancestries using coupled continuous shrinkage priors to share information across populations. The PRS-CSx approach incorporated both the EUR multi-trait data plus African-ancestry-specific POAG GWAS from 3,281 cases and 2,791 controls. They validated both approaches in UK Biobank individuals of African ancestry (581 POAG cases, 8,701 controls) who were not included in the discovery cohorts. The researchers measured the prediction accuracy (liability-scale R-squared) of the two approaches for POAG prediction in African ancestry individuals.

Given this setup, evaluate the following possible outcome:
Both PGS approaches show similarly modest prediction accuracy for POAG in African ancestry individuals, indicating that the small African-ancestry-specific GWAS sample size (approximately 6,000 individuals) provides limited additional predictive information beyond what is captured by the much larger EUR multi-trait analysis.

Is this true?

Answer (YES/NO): NO